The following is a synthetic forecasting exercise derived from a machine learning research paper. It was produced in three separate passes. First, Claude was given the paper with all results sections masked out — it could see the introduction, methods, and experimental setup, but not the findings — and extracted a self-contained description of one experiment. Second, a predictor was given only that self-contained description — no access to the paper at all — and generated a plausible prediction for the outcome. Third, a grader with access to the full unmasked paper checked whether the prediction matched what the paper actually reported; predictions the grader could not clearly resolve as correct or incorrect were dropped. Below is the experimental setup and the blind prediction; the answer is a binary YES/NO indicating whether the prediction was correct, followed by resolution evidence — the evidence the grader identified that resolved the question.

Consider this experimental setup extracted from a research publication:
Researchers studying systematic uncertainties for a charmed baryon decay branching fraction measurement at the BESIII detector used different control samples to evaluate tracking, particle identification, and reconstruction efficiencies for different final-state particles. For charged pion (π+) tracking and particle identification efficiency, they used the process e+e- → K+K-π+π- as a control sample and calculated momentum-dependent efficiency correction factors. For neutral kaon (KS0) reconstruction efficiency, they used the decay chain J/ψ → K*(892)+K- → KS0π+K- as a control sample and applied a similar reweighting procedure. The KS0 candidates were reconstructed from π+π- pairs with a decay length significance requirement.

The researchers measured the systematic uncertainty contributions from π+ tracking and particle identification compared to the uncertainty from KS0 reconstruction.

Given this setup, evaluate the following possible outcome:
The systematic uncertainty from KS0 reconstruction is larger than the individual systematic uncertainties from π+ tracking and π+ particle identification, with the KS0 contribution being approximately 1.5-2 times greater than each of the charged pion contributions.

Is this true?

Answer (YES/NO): NO